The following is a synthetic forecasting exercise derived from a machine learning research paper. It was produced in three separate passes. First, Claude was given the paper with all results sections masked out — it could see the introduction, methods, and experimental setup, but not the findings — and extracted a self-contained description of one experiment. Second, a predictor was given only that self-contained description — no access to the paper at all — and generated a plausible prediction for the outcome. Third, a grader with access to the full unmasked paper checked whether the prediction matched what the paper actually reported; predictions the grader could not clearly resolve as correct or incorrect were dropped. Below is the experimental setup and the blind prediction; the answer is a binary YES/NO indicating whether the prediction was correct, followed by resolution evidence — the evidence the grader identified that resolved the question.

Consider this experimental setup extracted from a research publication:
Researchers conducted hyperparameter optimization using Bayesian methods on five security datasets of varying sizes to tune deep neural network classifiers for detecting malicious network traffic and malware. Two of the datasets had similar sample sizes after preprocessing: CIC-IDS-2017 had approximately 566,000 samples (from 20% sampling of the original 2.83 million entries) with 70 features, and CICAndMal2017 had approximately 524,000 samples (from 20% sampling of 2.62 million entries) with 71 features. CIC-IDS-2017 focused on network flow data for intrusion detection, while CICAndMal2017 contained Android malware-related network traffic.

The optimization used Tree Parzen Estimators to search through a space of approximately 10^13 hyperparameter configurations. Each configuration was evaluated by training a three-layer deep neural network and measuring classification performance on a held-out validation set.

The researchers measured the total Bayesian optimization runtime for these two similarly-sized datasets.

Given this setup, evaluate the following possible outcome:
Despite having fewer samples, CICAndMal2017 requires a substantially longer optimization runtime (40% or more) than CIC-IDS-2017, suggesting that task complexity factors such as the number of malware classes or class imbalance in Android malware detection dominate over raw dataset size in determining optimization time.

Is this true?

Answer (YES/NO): NO